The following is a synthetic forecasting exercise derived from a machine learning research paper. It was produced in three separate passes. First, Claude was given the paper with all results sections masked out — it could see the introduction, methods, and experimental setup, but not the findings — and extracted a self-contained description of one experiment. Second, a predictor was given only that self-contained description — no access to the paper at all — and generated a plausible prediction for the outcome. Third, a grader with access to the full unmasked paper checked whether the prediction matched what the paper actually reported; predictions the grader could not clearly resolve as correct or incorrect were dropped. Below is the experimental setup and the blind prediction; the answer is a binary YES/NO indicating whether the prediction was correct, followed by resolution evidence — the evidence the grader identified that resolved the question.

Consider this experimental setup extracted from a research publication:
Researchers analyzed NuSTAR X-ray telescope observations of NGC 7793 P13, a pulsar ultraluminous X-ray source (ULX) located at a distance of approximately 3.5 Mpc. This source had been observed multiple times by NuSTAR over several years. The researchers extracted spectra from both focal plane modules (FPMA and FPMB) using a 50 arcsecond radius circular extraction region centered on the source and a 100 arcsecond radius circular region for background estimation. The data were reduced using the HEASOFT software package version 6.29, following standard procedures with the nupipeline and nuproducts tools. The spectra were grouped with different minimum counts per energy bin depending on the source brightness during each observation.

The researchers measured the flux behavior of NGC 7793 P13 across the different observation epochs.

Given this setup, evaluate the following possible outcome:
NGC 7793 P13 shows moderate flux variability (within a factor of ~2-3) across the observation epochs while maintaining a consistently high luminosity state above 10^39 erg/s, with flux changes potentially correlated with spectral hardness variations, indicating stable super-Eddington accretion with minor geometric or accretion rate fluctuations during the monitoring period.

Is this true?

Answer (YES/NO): NO